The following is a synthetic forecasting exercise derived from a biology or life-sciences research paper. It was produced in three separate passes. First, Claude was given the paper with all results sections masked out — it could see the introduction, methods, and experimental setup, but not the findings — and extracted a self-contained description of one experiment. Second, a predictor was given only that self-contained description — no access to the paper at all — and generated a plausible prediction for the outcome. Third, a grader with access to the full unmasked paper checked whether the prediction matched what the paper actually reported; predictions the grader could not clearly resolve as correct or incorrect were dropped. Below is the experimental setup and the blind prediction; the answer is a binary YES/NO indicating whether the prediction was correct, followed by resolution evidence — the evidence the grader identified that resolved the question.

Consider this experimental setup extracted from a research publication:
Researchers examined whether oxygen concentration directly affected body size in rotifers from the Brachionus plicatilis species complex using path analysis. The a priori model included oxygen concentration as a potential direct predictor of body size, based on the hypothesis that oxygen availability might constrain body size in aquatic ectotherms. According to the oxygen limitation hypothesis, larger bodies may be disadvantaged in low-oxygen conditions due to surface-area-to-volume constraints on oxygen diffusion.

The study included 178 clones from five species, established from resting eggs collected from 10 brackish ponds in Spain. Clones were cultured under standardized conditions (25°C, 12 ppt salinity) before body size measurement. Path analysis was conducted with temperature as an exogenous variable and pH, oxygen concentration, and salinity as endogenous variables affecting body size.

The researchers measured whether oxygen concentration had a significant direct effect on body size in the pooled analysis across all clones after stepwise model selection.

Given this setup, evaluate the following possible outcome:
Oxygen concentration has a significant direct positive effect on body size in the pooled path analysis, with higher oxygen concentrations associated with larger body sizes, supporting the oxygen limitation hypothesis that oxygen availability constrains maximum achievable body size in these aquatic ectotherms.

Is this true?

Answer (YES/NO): NO